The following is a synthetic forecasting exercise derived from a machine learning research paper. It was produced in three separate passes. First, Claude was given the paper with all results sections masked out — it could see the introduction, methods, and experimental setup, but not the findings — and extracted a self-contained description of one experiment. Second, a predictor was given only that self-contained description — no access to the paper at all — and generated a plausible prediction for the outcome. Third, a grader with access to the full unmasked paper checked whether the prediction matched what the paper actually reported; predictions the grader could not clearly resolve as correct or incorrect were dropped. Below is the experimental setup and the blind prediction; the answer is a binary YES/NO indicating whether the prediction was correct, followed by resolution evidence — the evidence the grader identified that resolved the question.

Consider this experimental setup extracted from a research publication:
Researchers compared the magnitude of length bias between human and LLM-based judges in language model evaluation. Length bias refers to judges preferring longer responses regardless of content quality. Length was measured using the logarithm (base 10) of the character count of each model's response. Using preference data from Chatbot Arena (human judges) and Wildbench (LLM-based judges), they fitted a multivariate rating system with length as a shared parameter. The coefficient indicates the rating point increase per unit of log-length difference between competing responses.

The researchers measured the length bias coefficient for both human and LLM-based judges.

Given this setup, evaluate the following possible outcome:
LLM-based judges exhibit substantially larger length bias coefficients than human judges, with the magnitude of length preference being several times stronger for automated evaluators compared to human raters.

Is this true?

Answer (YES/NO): NO